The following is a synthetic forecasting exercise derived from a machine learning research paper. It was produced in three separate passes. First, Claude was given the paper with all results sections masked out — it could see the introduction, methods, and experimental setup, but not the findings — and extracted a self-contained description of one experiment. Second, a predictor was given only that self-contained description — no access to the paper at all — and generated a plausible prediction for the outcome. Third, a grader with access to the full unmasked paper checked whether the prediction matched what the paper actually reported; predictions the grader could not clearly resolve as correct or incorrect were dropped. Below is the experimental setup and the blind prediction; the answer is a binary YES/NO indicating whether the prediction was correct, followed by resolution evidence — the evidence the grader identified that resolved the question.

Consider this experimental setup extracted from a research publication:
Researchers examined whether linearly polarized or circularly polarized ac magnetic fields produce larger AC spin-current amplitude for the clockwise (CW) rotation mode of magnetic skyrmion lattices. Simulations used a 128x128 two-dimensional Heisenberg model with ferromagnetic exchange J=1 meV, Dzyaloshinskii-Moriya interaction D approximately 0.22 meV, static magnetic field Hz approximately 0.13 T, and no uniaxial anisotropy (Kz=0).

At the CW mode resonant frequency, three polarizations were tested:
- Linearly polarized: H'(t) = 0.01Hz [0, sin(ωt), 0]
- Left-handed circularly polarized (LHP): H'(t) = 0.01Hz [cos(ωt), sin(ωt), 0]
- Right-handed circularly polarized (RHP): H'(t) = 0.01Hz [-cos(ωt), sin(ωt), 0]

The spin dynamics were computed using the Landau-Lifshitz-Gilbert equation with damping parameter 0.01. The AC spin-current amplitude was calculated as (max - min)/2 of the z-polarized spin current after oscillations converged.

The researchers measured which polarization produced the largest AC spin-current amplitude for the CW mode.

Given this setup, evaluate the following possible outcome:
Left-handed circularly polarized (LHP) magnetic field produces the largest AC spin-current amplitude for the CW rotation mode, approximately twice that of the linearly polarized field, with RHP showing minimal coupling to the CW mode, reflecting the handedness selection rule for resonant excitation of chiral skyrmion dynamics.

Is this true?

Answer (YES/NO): NO